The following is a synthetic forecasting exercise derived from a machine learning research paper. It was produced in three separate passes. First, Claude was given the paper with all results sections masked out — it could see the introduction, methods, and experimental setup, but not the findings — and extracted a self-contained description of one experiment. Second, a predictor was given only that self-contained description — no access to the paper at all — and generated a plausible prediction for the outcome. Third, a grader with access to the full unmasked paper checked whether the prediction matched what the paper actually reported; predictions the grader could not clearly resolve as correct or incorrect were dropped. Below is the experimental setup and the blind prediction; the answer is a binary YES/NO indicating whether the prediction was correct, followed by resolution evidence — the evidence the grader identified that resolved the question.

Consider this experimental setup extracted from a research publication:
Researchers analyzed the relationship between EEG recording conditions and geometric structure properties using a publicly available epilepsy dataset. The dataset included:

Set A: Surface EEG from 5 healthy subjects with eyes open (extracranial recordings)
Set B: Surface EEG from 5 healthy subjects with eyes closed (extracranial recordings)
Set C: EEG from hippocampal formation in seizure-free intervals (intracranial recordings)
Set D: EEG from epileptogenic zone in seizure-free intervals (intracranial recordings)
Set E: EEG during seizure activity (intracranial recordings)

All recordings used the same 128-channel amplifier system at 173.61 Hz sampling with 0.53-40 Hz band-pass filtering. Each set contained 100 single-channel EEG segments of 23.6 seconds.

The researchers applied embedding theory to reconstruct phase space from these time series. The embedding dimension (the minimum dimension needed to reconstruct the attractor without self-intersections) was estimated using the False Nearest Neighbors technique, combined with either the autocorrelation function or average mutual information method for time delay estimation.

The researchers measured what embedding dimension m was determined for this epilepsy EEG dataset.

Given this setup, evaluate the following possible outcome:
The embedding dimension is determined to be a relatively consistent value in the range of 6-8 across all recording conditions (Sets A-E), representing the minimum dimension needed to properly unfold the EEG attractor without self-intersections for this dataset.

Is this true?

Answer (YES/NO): NO